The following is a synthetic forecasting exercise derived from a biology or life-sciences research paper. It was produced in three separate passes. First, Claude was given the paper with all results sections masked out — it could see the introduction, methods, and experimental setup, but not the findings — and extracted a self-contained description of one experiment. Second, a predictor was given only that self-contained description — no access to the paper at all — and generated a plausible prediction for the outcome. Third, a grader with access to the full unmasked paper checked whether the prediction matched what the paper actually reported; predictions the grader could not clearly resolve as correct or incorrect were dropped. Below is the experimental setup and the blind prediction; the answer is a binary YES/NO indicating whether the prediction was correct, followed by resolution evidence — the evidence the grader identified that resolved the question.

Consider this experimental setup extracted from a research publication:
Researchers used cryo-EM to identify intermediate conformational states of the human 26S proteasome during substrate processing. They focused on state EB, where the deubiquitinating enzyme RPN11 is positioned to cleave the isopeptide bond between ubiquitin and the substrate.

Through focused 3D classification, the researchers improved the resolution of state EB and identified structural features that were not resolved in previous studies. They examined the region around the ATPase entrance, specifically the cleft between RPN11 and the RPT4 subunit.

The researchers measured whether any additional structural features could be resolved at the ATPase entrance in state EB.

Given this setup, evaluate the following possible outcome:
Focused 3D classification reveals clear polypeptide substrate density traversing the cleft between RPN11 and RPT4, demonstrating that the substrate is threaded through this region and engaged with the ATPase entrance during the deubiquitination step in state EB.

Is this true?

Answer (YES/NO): YES